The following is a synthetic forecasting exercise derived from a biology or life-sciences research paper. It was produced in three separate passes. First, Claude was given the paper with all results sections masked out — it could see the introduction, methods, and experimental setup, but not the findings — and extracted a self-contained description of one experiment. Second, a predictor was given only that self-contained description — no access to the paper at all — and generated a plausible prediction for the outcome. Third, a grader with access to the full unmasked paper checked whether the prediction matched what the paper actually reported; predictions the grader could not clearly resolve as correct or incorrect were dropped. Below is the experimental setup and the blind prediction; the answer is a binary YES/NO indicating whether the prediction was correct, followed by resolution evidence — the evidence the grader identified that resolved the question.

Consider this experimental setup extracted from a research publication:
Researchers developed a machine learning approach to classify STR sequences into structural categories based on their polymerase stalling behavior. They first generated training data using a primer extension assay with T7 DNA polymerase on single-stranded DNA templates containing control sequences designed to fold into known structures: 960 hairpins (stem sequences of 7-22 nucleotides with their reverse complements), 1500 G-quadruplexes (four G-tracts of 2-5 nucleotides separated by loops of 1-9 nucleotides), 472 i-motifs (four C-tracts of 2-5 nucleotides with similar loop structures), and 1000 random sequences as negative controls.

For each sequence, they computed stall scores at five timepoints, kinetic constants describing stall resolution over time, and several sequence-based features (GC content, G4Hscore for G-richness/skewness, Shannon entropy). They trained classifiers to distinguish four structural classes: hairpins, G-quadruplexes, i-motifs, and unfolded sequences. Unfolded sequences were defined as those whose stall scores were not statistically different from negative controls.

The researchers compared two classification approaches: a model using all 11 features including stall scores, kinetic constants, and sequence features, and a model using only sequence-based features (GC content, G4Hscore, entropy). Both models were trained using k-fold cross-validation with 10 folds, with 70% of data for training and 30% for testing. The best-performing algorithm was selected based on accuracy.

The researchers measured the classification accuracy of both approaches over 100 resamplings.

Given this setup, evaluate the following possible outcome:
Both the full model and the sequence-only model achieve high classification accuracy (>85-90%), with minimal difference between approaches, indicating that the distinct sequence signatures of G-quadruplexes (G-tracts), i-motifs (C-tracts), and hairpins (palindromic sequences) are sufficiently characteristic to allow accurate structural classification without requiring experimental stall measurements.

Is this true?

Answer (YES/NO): NO